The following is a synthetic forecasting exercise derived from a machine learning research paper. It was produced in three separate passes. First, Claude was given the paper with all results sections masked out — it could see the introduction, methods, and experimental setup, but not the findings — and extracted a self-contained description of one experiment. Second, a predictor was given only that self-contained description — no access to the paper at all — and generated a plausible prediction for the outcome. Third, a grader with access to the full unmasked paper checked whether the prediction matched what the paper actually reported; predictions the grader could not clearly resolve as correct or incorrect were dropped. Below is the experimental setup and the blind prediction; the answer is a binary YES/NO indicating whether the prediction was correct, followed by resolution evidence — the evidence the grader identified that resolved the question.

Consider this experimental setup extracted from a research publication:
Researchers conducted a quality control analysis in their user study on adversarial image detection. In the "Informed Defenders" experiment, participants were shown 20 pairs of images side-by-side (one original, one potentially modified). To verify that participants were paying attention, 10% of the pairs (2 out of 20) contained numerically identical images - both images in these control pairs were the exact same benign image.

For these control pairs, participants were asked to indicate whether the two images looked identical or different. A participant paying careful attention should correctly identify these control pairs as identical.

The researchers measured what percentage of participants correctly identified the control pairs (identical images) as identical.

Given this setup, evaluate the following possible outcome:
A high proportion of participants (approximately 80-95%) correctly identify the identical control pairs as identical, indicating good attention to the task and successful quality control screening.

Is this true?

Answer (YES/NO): YES